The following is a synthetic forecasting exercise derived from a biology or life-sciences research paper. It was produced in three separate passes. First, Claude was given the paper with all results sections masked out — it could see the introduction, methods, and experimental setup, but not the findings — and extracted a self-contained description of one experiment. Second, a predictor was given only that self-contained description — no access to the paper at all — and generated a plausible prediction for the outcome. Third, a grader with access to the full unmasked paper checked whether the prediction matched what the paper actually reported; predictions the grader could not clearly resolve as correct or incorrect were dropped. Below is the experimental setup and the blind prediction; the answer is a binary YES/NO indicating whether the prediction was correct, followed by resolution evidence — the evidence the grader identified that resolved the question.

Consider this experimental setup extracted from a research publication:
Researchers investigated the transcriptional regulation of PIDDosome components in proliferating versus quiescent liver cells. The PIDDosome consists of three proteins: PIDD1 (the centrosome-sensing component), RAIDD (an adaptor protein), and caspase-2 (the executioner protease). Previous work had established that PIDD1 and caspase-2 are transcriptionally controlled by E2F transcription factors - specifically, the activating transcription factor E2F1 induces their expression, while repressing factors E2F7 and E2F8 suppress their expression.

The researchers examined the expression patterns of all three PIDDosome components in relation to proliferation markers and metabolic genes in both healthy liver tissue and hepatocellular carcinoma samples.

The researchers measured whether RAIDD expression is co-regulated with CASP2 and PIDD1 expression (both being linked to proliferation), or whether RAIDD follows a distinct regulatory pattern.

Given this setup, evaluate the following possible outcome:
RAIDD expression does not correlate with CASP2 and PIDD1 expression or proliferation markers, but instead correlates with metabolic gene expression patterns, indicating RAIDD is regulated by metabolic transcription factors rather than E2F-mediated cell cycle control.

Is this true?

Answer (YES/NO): YES